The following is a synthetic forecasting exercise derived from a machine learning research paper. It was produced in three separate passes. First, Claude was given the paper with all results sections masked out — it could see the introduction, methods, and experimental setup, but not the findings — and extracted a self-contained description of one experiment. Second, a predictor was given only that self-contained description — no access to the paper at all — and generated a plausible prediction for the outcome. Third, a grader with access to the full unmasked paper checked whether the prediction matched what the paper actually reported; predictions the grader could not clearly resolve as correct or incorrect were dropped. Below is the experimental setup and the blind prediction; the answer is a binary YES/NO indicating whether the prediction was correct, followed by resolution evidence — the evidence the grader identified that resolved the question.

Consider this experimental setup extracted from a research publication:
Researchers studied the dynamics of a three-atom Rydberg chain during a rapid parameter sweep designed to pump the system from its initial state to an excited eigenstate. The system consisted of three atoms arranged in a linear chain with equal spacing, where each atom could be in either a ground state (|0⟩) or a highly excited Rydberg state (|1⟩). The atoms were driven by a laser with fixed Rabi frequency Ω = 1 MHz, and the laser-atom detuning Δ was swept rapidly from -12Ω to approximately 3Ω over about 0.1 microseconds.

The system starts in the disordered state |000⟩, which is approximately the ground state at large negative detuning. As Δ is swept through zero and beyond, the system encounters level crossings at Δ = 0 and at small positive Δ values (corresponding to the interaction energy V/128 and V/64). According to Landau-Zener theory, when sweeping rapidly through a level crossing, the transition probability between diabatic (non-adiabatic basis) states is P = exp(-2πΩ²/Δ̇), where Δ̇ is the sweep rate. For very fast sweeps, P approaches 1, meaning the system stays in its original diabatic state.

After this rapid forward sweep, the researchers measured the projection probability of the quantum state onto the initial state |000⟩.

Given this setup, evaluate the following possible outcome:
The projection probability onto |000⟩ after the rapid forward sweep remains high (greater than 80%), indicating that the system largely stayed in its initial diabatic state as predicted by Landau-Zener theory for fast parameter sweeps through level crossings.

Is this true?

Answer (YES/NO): YES